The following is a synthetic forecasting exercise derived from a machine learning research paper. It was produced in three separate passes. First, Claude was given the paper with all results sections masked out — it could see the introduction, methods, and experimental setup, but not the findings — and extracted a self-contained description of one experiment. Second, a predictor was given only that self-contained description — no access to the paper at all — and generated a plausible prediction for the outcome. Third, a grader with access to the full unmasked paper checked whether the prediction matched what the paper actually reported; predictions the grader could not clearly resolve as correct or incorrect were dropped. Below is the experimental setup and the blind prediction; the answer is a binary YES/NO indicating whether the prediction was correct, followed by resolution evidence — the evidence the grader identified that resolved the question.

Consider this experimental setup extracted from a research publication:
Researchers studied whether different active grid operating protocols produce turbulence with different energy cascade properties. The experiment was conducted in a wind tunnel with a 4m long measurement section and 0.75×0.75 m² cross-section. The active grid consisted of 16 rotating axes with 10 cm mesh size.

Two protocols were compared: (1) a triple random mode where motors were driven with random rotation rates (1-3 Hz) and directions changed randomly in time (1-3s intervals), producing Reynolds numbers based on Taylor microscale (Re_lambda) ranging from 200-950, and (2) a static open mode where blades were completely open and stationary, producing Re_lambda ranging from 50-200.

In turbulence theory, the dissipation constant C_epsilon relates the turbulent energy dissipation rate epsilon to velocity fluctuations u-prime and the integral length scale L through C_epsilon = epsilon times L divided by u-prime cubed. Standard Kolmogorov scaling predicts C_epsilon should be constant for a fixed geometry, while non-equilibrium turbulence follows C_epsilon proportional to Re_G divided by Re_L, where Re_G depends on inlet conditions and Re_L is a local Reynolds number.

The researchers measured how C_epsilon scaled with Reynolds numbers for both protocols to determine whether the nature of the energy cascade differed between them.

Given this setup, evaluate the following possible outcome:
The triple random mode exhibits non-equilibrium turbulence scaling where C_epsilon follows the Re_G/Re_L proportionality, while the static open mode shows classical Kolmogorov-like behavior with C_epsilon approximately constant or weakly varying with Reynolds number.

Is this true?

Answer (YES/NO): NO